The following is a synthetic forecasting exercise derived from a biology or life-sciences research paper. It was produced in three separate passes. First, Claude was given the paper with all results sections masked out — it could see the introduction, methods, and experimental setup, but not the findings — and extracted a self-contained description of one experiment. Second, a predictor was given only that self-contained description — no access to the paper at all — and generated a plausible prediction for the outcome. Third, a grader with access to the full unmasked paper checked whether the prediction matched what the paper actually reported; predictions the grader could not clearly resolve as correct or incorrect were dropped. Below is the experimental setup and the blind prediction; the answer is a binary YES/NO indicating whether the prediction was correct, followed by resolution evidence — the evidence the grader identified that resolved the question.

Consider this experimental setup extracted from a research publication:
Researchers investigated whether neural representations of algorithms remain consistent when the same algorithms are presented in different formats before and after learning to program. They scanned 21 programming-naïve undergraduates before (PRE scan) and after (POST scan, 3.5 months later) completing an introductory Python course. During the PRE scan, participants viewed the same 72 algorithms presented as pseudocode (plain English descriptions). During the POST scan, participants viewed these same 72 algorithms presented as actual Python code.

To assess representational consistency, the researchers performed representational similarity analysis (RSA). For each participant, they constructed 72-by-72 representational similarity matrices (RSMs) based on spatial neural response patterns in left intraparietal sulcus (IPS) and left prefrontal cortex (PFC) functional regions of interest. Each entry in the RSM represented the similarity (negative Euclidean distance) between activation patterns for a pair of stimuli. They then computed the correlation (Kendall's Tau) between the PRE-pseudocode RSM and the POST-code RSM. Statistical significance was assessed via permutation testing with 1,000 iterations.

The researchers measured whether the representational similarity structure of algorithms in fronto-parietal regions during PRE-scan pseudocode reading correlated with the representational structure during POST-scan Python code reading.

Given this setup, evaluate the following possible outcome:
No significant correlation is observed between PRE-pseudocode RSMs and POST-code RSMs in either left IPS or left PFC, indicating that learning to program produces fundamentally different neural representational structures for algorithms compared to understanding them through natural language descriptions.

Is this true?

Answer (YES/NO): NO